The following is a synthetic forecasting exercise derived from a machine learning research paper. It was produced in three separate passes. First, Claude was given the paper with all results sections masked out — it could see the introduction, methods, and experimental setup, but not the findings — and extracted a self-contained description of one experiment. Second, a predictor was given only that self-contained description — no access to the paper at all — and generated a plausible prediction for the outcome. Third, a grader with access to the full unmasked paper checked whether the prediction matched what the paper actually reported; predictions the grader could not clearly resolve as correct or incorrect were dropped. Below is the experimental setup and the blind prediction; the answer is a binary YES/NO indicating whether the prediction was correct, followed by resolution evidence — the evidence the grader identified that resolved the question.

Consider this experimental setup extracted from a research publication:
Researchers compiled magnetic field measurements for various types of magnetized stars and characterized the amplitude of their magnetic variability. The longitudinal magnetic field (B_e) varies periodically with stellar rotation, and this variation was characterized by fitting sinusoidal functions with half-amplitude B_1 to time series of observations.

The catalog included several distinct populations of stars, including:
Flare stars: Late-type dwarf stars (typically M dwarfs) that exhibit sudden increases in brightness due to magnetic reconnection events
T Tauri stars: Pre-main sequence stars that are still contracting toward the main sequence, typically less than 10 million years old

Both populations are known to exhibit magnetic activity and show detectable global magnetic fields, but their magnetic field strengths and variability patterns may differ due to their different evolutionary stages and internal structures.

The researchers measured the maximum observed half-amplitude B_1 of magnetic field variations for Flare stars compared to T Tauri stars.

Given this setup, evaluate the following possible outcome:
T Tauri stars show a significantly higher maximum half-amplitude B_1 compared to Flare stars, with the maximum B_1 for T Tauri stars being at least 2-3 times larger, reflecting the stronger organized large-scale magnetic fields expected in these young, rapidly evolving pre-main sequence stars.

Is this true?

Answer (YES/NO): NO